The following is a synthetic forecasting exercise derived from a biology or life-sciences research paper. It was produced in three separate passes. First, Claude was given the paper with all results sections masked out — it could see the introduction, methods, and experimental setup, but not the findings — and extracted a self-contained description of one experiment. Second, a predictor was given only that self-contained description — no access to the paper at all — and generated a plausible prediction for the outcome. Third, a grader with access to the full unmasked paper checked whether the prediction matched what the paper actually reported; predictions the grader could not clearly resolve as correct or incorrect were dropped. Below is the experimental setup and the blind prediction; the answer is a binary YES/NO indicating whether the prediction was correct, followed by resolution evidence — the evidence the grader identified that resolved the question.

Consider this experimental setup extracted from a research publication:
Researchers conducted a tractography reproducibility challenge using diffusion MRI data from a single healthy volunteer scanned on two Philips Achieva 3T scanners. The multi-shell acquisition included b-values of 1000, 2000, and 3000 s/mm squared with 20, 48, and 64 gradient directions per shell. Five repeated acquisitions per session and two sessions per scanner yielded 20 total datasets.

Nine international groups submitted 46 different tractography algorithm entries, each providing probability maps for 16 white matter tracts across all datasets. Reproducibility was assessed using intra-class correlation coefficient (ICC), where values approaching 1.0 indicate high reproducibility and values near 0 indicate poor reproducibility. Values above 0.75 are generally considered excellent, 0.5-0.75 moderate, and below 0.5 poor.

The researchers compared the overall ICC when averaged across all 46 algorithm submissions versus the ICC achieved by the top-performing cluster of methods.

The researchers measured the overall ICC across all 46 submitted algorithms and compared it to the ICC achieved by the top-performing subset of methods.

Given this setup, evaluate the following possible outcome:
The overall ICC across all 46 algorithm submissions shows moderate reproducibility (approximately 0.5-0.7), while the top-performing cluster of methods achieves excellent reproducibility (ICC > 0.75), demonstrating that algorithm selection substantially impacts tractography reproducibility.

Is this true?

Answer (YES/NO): NO